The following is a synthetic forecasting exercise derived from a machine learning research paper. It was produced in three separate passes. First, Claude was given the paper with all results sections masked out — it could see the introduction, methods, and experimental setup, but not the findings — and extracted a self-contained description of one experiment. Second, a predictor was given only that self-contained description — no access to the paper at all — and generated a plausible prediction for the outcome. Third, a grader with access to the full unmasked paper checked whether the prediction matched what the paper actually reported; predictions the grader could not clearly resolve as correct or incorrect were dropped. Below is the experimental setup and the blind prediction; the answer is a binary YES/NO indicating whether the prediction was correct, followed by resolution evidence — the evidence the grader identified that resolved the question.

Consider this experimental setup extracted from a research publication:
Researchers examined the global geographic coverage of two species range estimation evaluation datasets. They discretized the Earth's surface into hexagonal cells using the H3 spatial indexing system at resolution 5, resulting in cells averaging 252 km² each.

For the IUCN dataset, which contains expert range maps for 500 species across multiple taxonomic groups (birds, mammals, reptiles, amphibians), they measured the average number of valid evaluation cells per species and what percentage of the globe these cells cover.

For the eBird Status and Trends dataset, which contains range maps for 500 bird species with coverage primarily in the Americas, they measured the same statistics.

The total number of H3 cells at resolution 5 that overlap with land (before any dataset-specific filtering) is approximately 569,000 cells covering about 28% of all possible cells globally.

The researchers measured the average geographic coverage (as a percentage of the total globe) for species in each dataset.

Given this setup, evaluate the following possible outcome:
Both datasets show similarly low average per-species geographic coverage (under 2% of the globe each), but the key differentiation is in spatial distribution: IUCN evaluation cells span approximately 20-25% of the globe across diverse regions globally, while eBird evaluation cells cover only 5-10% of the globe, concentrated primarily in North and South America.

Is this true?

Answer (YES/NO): NO